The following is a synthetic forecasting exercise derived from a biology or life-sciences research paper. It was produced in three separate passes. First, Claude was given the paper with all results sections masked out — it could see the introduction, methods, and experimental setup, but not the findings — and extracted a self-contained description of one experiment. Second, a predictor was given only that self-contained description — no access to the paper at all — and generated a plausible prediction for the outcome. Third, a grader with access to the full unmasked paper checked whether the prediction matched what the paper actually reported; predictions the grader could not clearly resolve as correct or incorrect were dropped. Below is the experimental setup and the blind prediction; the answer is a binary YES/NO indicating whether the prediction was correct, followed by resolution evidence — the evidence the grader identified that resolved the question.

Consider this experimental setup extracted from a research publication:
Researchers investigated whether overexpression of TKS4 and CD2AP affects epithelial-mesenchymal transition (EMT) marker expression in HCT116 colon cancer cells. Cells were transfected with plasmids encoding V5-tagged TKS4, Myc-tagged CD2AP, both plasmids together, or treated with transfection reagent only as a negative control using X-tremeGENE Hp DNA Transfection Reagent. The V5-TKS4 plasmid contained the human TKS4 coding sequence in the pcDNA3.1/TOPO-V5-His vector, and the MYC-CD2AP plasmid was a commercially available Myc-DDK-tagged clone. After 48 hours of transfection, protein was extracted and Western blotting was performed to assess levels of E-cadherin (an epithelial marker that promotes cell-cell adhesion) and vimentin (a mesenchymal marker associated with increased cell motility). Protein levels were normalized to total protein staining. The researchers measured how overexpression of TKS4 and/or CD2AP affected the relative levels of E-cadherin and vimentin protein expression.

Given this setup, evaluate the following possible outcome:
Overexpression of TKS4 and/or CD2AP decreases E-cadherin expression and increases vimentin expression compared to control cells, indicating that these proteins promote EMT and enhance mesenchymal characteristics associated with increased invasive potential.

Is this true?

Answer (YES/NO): NO